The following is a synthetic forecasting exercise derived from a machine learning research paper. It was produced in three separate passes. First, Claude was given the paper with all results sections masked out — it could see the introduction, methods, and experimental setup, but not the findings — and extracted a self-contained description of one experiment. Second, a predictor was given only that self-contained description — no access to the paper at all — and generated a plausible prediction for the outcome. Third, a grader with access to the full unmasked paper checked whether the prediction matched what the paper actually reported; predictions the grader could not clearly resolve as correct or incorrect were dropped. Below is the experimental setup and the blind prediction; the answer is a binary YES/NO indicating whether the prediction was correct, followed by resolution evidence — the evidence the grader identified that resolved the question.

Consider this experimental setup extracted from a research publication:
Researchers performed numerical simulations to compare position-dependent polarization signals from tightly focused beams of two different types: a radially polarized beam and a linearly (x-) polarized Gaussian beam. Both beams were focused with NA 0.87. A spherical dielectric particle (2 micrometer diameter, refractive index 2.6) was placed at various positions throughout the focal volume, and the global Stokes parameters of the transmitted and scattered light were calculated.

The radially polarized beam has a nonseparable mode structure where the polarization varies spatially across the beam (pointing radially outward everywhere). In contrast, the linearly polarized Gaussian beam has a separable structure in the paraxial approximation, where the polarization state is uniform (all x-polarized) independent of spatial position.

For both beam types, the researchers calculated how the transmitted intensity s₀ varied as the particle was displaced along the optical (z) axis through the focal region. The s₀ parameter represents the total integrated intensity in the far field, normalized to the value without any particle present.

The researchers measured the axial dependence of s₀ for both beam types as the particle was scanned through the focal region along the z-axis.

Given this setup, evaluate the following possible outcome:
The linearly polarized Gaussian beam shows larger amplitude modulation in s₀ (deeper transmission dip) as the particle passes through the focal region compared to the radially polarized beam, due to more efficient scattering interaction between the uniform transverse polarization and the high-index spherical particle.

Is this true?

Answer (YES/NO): YES